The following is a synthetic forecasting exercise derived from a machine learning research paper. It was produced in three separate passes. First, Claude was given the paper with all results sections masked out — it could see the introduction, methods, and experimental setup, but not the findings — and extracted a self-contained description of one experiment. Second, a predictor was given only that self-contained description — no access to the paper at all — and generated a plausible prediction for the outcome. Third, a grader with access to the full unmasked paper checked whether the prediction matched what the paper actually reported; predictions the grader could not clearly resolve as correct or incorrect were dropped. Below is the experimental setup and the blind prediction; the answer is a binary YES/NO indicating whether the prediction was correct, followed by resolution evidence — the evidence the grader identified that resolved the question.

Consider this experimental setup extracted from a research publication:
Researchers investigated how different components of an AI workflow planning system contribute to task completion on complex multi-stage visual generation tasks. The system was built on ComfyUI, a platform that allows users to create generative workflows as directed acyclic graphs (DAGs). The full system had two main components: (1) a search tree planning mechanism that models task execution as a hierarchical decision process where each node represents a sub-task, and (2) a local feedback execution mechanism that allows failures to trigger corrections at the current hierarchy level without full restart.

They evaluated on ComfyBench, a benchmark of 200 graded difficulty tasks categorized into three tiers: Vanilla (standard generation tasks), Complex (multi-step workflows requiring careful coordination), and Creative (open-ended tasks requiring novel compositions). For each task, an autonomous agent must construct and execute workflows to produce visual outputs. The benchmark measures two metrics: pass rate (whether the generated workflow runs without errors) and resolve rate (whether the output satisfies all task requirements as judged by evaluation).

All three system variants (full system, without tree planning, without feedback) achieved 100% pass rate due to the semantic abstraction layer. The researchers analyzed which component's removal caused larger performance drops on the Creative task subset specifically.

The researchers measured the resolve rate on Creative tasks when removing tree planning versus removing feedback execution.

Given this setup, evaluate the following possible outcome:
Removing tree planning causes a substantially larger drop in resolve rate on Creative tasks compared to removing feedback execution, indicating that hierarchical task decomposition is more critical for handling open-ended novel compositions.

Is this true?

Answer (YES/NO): NO